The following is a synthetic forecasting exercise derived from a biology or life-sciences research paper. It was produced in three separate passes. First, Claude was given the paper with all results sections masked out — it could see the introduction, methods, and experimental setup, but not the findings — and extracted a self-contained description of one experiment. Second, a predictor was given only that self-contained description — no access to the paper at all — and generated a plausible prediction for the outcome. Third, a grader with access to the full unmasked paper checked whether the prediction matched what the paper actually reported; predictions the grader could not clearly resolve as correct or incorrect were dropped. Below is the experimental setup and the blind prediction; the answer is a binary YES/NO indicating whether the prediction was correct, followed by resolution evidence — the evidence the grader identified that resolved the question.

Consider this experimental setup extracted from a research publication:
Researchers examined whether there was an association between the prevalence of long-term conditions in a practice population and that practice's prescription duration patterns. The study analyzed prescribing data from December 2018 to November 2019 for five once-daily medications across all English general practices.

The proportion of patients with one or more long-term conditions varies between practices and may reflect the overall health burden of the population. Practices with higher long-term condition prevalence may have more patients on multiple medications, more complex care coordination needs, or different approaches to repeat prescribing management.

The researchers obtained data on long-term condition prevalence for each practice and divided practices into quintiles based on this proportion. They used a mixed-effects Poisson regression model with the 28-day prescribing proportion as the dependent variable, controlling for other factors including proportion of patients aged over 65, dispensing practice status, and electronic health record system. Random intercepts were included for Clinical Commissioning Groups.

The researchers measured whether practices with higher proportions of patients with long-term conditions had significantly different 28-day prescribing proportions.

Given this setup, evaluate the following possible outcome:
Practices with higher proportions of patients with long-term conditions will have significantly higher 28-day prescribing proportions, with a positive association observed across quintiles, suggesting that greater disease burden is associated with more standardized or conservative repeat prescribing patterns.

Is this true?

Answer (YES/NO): YES